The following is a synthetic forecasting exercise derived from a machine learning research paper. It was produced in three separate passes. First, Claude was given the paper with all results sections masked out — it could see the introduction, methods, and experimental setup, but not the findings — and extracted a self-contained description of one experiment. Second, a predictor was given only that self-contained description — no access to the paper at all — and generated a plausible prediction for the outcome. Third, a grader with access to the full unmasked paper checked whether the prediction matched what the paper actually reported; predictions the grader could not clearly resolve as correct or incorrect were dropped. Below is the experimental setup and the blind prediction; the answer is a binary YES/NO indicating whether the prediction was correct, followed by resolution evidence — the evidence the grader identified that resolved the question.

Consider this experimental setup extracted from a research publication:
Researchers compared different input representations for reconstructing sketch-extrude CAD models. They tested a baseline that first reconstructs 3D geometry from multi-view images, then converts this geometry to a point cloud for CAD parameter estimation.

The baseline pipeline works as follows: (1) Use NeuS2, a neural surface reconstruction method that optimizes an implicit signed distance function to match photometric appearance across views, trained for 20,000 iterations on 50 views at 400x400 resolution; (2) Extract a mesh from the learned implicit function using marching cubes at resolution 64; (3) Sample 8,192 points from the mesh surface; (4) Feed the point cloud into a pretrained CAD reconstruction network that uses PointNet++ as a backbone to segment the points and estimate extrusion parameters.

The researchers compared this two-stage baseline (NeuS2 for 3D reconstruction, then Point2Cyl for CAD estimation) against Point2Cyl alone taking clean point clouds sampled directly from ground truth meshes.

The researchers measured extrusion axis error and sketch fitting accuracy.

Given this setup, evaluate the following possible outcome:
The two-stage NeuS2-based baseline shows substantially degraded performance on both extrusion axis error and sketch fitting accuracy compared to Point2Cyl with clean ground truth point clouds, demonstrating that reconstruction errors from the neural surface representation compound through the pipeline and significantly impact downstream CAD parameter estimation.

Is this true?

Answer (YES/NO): YES